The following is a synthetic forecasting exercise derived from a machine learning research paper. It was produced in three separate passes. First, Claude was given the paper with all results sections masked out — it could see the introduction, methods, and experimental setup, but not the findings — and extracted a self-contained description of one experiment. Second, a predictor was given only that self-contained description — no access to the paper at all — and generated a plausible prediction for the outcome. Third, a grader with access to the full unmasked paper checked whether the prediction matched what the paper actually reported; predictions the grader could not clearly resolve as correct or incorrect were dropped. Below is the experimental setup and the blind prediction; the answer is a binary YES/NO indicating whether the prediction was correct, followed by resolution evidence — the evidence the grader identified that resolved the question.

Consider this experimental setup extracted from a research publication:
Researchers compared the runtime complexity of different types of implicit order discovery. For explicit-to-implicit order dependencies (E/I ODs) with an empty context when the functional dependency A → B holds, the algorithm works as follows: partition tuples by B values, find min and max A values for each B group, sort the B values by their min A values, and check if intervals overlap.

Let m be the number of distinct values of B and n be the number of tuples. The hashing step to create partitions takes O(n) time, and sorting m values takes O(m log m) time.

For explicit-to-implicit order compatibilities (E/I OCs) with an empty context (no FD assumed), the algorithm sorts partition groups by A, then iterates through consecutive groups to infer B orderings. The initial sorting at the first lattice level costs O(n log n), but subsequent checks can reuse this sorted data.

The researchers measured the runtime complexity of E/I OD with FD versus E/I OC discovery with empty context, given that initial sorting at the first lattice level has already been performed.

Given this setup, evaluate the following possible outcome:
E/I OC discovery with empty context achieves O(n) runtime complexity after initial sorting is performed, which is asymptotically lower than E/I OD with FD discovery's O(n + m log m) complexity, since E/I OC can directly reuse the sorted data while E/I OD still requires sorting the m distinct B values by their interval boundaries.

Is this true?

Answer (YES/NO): NO